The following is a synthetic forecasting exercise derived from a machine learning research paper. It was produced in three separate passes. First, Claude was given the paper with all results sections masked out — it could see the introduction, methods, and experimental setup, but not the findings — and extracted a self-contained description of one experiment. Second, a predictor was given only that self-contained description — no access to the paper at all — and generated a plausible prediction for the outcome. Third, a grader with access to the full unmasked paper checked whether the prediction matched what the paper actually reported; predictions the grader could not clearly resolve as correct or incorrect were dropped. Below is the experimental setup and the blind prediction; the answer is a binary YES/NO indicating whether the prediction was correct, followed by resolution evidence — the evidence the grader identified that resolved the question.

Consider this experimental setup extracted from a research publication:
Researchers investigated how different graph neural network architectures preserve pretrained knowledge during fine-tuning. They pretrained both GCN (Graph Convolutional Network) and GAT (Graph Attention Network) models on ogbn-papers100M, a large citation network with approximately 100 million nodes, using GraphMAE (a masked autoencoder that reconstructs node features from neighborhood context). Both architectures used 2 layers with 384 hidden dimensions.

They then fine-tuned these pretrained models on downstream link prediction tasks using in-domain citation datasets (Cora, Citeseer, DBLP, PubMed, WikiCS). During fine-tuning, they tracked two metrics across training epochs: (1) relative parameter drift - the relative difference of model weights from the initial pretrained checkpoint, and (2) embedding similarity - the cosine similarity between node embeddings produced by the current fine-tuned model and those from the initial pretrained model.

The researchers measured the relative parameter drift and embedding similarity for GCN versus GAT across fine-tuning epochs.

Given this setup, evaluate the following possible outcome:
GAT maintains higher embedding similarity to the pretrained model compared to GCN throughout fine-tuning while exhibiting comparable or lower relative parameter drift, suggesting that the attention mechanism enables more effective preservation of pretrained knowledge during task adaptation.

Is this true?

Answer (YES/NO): NO